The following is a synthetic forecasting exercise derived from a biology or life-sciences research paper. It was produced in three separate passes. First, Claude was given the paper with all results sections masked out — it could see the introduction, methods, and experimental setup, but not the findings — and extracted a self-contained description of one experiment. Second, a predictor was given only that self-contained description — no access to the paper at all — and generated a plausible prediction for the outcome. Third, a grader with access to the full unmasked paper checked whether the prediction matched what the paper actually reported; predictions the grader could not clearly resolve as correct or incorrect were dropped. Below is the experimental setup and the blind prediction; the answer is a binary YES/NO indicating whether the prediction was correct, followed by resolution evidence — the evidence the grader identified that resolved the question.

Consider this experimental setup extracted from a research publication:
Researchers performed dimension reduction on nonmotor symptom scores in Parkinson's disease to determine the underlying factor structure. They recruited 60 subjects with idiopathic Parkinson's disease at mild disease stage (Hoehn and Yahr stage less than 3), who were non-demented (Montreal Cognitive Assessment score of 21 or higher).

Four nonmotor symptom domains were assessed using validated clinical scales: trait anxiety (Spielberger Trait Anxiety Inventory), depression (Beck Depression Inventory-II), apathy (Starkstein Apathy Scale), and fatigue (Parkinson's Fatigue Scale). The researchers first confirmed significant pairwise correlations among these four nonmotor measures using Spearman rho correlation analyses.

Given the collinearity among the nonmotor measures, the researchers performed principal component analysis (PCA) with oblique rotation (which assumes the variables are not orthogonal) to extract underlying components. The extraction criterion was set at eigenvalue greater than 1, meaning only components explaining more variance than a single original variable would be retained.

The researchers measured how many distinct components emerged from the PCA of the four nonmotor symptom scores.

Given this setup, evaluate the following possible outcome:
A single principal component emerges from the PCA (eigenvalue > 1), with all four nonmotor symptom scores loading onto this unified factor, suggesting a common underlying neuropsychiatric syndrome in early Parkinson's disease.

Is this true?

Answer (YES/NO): YES